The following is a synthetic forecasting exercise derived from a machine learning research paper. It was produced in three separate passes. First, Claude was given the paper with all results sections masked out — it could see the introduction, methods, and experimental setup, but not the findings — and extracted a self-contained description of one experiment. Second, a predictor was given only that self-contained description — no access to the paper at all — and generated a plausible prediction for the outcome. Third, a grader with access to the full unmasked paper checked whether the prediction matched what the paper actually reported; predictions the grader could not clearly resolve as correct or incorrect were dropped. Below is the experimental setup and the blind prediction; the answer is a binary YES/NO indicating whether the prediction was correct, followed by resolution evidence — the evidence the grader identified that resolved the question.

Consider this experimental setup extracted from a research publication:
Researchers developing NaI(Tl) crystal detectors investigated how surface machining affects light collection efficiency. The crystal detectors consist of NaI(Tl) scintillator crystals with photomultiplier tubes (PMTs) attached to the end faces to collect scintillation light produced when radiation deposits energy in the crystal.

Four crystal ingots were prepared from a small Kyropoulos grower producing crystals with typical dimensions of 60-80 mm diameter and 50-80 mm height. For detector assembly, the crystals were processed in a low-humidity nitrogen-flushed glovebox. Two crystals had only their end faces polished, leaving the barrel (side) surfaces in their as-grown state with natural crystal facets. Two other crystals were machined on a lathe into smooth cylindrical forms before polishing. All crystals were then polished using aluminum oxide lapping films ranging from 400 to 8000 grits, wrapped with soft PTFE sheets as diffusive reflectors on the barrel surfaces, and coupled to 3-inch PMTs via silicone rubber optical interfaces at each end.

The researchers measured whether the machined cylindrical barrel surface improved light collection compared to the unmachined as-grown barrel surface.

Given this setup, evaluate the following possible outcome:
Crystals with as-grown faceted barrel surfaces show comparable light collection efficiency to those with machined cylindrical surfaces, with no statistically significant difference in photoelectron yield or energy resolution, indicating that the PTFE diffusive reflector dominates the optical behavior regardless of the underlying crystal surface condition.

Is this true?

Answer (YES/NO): NO